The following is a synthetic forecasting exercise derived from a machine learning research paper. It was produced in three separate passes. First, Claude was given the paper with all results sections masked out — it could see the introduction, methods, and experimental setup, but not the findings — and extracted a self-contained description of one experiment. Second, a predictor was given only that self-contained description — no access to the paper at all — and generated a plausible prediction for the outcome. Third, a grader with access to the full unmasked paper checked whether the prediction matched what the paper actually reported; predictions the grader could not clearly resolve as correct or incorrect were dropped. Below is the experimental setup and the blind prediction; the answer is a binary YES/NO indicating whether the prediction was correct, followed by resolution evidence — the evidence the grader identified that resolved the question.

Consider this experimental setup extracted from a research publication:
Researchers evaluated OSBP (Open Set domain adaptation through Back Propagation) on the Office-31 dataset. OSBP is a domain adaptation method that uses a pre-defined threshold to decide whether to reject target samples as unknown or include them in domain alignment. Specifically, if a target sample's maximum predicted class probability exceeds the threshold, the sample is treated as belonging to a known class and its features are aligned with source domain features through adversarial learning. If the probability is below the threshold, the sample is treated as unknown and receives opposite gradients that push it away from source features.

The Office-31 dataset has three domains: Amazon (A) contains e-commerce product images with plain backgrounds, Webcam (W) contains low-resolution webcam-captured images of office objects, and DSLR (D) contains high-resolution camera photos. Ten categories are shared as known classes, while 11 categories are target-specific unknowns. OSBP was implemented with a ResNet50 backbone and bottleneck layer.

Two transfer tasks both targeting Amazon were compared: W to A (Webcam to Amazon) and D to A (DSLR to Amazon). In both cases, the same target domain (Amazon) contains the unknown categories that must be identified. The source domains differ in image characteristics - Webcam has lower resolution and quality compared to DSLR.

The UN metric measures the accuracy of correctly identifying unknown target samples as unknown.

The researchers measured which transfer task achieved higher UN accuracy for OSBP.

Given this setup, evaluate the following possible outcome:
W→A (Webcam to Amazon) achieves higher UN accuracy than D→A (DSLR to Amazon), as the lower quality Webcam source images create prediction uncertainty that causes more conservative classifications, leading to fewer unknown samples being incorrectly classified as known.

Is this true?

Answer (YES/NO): YES